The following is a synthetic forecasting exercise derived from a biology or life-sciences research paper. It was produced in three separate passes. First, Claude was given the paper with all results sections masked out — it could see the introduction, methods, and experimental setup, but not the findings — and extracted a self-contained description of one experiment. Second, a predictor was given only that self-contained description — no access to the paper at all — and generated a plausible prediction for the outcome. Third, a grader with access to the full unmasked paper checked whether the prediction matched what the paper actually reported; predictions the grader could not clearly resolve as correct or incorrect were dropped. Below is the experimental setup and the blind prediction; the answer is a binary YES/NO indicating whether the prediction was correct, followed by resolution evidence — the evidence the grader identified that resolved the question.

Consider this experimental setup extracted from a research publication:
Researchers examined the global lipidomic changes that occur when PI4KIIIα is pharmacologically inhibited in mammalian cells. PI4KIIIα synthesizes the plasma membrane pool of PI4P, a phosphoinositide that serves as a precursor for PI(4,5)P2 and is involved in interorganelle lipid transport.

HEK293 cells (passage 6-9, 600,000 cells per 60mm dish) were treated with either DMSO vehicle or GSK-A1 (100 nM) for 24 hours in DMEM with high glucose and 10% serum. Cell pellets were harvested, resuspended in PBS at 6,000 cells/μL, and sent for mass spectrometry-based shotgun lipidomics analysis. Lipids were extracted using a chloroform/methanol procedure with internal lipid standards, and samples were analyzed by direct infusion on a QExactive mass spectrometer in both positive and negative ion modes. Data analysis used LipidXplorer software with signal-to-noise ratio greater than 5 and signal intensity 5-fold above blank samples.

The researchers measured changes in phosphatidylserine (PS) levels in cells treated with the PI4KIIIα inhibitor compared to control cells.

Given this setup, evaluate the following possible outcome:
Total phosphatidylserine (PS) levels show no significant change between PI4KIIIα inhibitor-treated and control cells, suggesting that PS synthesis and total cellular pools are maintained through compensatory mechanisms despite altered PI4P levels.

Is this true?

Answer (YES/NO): NO